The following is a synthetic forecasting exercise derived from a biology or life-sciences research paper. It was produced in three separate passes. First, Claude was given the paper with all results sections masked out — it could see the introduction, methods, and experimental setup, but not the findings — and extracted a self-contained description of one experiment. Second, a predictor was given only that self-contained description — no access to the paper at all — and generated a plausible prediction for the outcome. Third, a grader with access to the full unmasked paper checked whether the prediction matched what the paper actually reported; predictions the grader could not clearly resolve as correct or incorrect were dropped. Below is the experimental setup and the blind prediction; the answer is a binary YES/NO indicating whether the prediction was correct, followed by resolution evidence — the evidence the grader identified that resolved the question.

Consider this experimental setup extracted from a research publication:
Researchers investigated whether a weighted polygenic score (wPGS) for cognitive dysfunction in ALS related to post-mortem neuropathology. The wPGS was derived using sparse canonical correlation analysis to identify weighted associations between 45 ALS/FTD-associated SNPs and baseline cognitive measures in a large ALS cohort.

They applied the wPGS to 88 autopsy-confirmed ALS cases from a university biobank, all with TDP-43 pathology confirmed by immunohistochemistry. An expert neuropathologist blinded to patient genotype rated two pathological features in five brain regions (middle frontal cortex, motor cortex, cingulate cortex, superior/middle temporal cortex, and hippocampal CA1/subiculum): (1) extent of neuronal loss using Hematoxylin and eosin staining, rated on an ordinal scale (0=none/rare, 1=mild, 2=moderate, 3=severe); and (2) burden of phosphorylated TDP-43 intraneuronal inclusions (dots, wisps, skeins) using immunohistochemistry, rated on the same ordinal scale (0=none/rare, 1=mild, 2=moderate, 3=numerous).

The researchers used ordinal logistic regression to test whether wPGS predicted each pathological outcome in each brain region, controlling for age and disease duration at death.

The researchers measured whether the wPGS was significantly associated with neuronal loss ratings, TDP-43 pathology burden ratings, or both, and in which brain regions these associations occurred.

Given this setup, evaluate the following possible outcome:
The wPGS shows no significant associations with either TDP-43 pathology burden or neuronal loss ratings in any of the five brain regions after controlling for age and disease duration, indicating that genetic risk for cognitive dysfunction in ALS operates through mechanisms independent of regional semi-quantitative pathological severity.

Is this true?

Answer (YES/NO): NO